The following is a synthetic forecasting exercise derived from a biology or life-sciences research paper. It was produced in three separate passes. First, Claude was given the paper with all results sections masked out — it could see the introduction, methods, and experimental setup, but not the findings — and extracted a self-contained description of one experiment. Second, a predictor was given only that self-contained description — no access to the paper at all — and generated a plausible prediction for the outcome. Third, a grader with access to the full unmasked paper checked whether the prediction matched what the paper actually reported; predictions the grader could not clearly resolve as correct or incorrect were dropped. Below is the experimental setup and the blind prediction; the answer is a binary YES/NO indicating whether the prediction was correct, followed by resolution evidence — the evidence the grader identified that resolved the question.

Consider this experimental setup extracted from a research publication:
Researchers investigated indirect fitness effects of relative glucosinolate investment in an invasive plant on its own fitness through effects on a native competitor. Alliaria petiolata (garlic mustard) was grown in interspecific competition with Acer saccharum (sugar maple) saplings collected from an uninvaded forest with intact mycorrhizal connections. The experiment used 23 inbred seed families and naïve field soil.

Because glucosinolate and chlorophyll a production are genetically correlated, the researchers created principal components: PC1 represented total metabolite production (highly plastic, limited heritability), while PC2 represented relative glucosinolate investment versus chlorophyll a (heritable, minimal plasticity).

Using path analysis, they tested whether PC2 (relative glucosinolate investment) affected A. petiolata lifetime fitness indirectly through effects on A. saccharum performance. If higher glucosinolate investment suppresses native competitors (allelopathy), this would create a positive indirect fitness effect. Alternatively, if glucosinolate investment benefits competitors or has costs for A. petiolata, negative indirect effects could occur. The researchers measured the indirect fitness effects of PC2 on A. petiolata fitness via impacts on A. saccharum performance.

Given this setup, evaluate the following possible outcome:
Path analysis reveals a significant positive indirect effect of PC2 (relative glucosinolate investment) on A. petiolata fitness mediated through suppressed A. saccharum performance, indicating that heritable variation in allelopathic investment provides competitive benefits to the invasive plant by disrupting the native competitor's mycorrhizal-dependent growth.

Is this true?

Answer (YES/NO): NO